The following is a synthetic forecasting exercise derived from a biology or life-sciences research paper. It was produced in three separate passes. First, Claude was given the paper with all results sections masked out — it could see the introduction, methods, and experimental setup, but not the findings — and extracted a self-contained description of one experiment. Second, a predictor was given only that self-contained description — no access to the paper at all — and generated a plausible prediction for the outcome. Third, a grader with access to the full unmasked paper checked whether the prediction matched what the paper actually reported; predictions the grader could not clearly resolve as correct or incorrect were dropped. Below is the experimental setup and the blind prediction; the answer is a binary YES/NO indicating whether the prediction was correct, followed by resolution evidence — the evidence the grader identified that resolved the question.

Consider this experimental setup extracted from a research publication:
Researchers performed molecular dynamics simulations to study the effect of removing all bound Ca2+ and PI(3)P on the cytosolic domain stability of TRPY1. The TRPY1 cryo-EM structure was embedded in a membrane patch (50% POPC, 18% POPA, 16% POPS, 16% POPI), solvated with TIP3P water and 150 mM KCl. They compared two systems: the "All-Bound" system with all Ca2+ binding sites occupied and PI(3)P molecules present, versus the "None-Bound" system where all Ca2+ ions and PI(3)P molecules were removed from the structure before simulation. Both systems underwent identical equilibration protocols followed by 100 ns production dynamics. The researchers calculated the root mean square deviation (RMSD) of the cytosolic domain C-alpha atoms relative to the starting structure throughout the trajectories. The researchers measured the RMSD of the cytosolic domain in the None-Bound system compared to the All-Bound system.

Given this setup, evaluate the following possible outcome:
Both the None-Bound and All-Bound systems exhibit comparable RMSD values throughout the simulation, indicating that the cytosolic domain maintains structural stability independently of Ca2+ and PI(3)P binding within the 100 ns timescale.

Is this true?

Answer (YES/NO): NO